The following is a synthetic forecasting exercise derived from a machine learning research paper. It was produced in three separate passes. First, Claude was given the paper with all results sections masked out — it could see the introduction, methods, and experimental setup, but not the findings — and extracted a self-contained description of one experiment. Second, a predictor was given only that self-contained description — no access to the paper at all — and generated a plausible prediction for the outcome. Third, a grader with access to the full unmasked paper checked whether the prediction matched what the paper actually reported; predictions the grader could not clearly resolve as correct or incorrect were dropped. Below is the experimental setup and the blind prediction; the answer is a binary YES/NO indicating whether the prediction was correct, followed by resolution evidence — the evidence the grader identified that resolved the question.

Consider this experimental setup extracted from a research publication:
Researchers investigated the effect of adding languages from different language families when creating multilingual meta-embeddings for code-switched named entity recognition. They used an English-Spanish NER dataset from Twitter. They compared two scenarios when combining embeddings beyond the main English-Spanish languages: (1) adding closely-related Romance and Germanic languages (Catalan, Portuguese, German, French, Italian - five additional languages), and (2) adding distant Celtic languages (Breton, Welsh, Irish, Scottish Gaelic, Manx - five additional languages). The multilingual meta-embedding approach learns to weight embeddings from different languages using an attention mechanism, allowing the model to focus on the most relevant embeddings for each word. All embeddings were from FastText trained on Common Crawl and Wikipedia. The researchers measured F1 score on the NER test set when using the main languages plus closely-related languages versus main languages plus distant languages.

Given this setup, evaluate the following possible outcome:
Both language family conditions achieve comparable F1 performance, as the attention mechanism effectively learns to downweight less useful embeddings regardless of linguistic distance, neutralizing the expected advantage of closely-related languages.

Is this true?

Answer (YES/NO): NO